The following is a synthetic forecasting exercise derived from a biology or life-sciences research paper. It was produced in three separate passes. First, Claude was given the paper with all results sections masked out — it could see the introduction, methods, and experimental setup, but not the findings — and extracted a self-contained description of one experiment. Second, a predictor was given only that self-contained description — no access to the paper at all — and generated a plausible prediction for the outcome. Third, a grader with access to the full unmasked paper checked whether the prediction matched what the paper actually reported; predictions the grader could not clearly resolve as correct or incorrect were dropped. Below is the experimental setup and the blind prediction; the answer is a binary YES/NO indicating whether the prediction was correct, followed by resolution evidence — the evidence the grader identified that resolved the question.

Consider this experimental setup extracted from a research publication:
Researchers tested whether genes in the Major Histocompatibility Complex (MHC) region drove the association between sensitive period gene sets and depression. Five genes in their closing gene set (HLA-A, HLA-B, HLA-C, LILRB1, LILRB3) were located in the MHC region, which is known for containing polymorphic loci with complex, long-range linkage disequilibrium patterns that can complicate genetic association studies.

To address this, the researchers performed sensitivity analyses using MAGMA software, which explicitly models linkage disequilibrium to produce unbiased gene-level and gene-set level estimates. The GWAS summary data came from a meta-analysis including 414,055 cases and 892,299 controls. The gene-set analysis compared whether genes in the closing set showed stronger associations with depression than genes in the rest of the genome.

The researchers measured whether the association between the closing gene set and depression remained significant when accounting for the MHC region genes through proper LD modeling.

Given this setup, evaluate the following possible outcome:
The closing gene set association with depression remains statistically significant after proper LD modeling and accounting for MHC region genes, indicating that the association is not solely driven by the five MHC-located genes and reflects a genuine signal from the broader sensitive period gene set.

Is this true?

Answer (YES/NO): NO